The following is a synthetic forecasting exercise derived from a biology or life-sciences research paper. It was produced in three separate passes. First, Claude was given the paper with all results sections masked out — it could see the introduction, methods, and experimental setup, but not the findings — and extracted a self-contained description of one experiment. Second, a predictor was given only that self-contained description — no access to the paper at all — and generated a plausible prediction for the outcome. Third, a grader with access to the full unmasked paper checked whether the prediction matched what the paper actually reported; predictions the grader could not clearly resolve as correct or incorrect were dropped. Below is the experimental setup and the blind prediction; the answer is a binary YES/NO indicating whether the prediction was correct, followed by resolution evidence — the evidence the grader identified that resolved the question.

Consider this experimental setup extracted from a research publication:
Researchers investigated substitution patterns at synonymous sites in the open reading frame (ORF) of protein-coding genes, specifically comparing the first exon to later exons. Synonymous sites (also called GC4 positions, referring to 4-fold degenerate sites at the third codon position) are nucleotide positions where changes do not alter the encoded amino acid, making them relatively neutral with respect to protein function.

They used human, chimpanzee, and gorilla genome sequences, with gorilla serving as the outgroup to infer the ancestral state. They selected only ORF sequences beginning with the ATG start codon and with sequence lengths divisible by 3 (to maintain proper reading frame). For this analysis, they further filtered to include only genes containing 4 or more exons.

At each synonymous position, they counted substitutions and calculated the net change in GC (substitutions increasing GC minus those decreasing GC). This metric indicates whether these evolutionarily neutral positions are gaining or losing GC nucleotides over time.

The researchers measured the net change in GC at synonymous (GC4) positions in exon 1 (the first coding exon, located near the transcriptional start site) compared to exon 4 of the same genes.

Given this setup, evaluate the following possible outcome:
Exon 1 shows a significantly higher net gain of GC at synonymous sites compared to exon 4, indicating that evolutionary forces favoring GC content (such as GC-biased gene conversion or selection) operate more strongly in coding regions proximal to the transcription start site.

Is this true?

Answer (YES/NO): NO